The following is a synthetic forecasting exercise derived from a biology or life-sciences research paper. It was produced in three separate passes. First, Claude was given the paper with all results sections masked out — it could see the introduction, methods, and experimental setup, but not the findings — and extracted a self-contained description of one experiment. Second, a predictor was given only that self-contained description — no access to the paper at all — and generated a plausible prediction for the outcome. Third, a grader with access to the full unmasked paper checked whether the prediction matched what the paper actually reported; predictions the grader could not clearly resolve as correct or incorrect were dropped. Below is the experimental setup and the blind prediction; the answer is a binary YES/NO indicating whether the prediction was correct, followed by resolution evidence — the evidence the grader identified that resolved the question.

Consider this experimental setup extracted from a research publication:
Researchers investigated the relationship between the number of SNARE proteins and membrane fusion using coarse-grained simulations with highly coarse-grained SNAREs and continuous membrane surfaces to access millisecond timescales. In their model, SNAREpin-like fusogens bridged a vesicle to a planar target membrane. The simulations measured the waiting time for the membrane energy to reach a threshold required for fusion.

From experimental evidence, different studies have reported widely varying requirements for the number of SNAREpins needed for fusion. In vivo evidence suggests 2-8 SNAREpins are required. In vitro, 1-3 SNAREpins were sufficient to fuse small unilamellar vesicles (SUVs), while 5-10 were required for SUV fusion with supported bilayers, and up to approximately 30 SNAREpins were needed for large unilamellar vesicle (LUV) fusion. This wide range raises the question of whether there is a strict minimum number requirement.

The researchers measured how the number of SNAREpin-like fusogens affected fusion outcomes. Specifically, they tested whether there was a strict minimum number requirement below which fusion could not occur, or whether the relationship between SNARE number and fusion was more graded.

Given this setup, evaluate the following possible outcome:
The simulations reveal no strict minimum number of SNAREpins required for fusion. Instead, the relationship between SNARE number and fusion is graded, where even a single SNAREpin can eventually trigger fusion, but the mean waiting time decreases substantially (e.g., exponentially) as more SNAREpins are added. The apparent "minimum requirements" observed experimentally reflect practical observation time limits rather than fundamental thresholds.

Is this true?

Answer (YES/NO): YES